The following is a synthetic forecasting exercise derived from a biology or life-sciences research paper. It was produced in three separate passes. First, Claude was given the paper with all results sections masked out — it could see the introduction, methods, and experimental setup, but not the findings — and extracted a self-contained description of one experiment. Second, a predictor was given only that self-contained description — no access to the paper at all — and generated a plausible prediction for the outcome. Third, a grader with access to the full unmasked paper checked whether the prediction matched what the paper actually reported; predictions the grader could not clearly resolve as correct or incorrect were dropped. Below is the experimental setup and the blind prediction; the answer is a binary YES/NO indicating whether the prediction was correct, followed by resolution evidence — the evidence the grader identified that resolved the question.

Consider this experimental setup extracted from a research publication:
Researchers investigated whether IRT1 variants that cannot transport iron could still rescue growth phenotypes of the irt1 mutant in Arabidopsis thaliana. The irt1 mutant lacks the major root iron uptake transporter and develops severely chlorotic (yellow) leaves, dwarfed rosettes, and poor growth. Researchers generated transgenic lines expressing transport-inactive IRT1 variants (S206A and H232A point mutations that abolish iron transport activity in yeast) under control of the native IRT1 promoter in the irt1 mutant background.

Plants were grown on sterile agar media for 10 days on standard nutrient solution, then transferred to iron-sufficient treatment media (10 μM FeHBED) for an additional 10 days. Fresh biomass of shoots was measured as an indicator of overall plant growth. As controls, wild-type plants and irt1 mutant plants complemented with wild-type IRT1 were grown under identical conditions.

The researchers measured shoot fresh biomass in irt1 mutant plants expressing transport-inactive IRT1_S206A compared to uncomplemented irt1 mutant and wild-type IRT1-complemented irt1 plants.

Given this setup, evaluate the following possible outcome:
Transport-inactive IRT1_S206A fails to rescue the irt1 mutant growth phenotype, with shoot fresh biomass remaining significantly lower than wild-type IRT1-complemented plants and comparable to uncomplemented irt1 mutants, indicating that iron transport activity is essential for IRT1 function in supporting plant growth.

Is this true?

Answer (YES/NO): NO